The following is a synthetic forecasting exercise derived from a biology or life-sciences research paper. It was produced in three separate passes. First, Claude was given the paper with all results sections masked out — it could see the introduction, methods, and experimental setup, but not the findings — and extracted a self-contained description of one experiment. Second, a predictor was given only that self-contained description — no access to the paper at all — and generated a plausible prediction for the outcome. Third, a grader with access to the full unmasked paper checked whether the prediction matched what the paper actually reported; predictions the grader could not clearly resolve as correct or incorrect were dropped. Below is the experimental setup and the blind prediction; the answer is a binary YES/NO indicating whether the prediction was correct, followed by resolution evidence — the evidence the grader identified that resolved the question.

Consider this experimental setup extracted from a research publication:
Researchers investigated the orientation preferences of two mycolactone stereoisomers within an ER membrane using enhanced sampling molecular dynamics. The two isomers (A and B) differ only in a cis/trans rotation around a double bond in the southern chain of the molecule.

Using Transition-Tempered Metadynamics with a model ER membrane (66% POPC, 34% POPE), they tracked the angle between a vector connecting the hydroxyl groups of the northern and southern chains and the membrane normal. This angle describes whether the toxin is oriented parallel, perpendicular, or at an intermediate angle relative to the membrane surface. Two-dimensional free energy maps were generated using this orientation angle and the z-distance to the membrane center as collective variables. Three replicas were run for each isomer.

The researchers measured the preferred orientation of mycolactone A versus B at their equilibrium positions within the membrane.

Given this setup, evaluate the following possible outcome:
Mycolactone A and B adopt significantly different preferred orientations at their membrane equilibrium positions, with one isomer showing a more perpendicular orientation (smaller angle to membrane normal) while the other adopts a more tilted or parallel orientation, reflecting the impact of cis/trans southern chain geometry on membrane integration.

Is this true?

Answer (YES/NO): NO